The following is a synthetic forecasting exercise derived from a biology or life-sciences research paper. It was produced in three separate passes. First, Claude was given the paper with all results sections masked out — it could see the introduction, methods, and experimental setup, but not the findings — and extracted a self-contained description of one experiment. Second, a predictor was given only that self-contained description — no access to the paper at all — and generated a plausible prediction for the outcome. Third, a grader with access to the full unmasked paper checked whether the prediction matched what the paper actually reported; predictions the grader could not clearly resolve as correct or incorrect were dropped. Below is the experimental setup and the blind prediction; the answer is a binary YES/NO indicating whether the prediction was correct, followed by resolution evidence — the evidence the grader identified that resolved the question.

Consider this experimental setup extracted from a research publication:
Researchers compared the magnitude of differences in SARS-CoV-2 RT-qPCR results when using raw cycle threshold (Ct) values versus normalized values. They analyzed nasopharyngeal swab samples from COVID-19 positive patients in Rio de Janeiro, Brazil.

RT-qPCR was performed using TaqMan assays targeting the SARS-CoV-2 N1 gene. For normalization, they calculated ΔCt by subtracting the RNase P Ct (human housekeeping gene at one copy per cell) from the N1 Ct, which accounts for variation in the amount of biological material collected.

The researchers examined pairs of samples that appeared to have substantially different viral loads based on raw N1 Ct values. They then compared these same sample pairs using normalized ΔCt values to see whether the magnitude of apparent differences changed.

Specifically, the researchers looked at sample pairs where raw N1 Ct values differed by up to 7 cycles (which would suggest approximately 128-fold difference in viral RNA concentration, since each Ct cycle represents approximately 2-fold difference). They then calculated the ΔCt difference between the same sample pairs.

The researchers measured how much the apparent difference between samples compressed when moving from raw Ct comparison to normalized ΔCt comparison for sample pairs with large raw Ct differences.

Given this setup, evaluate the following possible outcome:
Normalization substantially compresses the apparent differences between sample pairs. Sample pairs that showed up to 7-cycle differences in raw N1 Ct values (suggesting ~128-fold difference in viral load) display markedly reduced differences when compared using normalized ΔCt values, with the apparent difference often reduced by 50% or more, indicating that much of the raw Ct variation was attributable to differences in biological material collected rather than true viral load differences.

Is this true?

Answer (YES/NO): YES